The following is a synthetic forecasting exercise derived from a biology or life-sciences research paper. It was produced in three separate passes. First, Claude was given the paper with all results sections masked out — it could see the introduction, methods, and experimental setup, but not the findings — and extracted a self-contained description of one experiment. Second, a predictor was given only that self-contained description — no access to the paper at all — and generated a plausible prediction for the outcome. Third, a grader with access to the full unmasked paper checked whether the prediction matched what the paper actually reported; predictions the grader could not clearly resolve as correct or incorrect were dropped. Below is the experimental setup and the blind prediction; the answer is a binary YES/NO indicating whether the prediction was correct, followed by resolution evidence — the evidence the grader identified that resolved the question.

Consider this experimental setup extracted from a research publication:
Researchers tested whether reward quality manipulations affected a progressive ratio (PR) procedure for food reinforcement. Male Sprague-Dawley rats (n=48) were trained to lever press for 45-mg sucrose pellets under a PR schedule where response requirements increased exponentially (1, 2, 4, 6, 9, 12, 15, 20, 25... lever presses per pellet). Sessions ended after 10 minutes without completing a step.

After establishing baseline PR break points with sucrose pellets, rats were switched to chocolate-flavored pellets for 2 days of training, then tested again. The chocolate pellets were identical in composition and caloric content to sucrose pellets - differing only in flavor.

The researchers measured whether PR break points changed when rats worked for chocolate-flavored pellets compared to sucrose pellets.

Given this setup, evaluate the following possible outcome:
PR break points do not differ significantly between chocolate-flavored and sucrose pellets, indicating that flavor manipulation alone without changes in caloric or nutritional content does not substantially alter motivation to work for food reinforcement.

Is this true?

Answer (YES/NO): NO